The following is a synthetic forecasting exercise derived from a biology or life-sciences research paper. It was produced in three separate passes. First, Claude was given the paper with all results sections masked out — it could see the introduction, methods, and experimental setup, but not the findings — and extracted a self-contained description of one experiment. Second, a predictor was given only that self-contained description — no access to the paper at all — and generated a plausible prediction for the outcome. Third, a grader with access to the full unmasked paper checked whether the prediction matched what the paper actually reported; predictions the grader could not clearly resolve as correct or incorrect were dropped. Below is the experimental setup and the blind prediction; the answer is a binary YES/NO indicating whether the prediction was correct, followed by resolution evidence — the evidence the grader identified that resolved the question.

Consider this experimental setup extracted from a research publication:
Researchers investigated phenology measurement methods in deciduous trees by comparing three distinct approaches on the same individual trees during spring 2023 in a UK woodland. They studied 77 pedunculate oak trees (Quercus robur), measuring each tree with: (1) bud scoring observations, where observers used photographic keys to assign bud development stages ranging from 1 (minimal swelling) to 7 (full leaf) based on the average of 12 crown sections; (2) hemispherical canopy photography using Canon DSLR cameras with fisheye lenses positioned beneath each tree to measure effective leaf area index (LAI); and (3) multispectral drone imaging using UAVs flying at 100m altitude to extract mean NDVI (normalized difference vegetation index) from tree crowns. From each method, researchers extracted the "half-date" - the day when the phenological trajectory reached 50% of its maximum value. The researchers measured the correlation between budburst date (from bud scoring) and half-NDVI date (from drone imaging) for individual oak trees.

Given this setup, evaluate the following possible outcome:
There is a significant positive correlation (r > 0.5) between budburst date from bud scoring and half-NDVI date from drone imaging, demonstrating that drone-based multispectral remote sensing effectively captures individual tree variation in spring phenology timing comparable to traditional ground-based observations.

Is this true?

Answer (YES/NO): YES